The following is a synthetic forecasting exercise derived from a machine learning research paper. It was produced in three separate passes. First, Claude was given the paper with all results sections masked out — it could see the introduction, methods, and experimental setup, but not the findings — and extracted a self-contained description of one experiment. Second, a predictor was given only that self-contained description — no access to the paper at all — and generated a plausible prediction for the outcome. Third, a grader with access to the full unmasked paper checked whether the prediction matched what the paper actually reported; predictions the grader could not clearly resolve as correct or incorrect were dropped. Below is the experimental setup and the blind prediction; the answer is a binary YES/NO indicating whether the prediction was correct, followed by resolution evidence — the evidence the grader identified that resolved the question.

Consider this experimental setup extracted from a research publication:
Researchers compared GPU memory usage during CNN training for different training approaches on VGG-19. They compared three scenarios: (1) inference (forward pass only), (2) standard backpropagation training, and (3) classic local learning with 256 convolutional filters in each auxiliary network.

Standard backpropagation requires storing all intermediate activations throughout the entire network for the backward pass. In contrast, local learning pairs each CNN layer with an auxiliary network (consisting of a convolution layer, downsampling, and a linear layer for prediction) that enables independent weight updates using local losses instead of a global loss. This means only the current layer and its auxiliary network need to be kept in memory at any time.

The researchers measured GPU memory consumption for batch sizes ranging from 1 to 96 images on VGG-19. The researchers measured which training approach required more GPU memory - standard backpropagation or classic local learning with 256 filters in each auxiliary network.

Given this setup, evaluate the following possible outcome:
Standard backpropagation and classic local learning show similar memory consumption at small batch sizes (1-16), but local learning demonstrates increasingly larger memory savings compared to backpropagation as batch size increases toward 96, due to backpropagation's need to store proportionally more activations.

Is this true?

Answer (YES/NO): NO